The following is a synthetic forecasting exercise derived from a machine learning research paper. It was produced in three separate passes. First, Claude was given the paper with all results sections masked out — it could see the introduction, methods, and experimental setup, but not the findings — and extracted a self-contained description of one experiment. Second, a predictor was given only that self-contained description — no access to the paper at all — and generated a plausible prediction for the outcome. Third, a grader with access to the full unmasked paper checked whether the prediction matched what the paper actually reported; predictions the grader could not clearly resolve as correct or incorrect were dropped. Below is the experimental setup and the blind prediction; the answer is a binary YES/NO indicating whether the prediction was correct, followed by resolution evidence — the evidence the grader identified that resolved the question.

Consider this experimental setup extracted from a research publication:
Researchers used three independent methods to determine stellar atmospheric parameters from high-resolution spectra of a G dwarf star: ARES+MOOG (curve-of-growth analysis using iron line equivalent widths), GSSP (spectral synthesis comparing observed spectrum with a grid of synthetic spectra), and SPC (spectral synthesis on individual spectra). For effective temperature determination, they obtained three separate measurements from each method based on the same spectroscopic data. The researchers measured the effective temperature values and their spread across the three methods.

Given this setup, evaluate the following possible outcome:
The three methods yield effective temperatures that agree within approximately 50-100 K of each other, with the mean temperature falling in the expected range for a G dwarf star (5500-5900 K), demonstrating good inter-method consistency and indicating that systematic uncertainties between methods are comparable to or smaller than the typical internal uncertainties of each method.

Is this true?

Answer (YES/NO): NO